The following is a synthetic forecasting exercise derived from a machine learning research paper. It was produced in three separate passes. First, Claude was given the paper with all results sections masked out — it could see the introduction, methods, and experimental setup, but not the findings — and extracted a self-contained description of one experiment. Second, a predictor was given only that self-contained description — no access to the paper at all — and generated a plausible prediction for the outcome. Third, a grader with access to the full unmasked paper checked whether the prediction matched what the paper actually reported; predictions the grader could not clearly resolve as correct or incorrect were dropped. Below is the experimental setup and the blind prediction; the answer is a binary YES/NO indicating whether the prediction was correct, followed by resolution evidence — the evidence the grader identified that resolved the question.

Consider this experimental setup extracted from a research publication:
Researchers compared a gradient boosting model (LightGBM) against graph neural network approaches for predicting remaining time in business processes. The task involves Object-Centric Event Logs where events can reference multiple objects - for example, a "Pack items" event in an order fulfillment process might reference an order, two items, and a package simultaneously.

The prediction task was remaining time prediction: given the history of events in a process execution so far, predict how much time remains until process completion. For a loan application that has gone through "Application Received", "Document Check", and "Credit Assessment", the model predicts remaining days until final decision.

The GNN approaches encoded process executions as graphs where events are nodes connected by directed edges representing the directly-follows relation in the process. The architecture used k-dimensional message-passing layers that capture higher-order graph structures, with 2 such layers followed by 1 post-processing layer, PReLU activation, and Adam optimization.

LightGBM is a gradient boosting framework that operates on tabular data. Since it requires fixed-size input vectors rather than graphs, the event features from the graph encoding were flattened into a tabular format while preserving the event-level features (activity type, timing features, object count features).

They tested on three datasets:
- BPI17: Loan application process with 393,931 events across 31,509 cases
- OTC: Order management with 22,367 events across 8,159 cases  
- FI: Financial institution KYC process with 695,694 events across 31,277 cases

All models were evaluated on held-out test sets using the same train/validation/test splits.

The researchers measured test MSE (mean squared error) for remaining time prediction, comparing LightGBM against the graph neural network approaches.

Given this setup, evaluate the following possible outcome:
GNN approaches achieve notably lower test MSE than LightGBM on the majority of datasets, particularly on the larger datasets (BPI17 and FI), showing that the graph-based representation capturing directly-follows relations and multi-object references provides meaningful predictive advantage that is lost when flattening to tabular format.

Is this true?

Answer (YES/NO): NO